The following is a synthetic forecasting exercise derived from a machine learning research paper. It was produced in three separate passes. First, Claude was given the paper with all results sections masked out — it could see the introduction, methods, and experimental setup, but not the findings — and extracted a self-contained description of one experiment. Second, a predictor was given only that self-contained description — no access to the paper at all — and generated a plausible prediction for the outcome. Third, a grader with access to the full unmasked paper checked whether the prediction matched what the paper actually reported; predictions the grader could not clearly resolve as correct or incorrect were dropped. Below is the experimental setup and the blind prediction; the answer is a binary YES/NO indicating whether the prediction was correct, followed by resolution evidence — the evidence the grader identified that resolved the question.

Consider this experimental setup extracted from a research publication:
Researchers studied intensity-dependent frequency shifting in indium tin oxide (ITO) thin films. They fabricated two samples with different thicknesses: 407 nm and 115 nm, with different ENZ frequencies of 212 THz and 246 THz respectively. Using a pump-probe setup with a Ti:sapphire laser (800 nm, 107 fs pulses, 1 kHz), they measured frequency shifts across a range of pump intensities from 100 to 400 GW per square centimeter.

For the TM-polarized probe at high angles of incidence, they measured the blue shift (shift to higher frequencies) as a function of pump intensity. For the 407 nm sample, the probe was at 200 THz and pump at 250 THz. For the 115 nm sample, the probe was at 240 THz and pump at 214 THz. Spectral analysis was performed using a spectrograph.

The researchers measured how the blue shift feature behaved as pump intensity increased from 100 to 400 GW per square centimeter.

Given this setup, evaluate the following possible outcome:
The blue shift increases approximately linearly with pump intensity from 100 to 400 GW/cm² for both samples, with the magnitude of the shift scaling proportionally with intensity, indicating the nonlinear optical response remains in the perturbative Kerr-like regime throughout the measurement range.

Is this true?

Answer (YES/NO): NO